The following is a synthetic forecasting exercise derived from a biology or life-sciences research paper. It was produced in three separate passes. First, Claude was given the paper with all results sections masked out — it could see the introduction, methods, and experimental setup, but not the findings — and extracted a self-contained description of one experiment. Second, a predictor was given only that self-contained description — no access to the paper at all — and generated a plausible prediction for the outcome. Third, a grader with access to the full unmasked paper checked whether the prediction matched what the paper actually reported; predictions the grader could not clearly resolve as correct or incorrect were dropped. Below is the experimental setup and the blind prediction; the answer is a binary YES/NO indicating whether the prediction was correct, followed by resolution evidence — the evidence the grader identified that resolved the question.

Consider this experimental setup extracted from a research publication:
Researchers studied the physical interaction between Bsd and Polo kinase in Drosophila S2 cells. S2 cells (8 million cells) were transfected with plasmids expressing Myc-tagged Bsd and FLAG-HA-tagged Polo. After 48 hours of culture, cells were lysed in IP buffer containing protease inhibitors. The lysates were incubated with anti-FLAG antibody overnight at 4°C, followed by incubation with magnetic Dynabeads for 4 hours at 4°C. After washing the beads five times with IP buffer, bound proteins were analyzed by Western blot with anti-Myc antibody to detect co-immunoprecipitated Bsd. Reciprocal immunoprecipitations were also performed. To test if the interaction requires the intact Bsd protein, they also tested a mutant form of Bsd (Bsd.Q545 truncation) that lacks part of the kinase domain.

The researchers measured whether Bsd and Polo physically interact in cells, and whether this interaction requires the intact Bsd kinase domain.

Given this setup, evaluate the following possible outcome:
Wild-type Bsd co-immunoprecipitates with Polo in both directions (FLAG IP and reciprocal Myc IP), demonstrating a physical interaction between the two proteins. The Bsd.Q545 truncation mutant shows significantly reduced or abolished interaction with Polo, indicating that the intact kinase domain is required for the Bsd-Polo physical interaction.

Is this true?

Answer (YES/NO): YES